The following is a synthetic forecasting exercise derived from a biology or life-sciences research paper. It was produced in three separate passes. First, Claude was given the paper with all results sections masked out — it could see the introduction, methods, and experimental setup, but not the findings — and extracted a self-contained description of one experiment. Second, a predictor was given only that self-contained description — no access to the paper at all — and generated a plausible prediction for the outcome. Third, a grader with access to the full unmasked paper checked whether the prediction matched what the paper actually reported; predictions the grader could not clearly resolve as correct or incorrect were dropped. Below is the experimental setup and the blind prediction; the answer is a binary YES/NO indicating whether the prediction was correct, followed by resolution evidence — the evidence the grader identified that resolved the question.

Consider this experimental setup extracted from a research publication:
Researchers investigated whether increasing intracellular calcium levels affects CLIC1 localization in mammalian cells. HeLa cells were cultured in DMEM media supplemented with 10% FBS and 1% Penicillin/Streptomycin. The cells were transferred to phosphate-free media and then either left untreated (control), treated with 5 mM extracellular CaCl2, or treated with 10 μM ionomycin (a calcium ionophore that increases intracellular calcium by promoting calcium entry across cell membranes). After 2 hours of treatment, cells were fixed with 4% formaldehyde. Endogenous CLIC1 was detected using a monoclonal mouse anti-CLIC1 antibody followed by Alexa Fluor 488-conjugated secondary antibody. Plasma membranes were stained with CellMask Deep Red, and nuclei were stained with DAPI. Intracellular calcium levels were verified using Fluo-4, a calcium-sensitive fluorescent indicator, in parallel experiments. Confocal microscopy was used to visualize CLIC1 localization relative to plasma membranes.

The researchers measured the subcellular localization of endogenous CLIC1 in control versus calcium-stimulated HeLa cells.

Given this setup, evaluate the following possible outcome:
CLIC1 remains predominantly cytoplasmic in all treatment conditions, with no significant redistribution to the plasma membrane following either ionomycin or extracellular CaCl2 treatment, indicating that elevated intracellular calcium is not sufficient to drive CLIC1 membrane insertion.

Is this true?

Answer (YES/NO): NO